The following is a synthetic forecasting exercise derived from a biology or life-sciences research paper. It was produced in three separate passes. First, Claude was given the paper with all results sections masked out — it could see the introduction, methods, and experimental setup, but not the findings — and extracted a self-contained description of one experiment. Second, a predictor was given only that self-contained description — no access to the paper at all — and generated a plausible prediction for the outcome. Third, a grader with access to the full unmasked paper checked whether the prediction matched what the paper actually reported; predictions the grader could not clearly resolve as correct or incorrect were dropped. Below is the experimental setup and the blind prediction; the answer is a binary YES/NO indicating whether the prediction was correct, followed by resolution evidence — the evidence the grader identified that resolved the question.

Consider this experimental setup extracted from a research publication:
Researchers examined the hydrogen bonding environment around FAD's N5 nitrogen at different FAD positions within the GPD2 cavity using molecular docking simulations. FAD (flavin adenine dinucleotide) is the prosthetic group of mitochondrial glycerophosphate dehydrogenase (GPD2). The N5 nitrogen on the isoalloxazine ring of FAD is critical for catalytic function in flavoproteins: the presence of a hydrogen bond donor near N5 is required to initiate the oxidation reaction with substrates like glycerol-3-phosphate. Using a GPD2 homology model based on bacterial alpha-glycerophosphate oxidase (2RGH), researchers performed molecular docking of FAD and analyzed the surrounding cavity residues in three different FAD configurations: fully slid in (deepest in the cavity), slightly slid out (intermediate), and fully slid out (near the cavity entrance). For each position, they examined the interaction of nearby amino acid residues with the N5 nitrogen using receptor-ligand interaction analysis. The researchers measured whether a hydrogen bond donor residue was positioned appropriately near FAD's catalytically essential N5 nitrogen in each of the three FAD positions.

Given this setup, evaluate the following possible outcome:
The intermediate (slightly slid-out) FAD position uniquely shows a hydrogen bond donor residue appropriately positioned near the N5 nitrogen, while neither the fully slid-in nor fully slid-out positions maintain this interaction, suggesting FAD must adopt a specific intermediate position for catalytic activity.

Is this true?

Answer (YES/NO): NO